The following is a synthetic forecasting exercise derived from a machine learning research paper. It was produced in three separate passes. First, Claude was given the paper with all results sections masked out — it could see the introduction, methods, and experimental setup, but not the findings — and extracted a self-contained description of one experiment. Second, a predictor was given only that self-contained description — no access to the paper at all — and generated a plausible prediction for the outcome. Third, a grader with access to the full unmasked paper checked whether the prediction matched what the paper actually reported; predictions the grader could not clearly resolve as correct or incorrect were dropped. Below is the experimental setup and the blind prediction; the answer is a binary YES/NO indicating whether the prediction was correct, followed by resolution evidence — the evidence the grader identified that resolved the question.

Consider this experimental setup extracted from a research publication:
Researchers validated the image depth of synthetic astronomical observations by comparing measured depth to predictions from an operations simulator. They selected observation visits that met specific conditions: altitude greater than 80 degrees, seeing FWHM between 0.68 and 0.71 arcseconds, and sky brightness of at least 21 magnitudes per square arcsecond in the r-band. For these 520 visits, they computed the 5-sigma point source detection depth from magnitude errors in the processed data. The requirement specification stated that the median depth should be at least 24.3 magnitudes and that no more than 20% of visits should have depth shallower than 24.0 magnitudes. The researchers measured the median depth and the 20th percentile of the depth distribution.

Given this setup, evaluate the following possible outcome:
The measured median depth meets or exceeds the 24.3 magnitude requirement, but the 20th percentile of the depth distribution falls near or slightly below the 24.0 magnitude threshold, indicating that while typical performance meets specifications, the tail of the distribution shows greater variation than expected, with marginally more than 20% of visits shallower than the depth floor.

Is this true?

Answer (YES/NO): NO